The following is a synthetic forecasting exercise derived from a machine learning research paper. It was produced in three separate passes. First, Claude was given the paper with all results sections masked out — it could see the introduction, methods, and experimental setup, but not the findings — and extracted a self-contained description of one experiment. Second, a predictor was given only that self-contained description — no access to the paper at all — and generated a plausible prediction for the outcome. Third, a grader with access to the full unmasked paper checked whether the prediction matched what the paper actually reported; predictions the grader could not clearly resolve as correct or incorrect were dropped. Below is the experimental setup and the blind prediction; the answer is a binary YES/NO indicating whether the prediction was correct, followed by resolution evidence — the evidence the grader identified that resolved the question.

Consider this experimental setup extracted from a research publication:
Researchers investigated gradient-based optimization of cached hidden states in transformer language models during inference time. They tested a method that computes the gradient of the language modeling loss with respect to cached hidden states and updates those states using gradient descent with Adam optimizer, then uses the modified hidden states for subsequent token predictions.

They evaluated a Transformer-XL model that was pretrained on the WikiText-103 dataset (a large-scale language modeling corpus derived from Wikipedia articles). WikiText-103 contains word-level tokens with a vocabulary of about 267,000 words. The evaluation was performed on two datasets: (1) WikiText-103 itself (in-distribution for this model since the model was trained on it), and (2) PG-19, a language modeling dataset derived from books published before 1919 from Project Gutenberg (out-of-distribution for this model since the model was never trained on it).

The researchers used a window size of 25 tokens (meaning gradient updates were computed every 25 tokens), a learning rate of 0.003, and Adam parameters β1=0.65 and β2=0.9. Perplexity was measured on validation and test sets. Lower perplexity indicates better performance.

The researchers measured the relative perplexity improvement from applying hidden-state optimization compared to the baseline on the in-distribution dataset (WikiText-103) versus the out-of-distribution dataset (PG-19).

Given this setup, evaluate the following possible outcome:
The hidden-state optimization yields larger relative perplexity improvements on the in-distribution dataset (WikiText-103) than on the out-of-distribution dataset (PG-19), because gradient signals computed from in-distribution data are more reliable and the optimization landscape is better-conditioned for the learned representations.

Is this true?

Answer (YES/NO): NO